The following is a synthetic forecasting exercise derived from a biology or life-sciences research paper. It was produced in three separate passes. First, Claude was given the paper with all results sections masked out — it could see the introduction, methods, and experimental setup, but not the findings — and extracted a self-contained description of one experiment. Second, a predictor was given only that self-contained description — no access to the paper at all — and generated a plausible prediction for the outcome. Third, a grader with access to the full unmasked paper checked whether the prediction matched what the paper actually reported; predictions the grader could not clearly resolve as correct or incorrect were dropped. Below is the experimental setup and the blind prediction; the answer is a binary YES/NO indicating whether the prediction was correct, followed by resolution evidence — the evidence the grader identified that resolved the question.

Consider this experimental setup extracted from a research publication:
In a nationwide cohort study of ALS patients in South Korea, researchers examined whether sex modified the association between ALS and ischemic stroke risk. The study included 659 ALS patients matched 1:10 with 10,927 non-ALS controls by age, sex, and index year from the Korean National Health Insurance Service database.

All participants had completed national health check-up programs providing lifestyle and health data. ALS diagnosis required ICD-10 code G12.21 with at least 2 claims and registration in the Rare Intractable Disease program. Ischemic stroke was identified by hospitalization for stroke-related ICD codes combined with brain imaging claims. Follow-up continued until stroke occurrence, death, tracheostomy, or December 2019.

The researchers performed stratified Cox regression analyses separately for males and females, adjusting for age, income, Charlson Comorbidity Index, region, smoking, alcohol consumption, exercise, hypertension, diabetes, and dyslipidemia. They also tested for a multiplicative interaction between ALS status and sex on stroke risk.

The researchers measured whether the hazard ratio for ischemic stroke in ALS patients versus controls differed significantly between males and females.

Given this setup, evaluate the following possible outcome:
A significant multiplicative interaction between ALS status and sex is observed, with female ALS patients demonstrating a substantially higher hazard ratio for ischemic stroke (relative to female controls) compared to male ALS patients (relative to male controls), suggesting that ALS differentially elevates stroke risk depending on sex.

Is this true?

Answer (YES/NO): NO